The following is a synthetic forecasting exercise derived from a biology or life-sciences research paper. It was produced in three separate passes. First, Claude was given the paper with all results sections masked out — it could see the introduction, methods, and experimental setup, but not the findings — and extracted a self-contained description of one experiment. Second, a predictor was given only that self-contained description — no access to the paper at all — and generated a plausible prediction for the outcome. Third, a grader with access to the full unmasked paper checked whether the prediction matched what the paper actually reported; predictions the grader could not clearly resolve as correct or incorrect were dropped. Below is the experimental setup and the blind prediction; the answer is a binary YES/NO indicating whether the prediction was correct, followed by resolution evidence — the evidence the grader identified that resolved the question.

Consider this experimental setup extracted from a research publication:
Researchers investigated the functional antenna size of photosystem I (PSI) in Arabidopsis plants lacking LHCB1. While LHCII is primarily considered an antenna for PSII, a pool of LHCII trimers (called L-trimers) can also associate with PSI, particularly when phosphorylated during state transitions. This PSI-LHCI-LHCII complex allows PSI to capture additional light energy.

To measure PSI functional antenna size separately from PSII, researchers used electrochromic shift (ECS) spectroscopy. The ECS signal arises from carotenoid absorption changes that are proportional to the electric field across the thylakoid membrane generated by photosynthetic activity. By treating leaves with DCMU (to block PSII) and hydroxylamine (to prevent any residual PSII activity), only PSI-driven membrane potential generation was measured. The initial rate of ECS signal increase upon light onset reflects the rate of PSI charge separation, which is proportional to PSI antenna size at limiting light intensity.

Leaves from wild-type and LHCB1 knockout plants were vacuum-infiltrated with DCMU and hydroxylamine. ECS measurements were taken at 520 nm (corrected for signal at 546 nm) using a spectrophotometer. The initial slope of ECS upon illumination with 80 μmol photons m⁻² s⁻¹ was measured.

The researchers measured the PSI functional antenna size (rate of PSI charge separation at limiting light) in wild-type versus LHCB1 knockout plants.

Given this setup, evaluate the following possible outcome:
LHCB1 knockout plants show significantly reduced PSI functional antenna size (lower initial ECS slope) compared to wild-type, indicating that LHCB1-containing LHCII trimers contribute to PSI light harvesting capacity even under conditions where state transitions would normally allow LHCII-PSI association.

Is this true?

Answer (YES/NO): NO